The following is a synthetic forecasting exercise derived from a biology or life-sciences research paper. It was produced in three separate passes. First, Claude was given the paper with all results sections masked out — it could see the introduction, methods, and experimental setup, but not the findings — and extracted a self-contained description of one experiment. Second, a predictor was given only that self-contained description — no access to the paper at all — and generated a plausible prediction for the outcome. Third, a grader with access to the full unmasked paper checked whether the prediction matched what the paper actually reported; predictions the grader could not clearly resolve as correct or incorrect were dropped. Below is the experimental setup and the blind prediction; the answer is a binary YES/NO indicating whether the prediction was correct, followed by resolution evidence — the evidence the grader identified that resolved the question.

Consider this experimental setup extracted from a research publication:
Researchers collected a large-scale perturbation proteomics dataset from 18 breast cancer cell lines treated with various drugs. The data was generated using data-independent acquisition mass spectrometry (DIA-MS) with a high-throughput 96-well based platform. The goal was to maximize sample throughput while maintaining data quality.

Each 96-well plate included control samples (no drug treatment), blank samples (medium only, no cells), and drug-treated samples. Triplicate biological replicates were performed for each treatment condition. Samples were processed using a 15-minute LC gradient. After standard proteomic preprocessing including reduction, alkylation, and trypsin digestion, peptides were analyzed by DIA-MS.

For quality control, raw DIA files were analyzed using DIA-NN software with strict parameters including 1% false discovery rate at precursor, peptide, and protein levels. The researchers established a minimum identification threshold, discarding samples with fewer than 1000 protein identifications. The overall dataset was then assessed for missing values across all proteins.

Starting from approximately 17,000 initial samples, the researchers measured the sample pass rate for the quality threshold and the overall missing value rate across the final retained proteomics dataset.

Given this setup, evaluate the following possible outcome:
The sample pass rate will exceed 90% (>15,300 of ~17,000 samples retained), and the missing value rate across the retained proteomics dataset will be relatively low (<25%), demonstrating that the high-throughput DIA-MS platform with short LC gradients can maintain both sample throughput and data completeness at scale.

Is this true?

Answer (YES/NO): NO